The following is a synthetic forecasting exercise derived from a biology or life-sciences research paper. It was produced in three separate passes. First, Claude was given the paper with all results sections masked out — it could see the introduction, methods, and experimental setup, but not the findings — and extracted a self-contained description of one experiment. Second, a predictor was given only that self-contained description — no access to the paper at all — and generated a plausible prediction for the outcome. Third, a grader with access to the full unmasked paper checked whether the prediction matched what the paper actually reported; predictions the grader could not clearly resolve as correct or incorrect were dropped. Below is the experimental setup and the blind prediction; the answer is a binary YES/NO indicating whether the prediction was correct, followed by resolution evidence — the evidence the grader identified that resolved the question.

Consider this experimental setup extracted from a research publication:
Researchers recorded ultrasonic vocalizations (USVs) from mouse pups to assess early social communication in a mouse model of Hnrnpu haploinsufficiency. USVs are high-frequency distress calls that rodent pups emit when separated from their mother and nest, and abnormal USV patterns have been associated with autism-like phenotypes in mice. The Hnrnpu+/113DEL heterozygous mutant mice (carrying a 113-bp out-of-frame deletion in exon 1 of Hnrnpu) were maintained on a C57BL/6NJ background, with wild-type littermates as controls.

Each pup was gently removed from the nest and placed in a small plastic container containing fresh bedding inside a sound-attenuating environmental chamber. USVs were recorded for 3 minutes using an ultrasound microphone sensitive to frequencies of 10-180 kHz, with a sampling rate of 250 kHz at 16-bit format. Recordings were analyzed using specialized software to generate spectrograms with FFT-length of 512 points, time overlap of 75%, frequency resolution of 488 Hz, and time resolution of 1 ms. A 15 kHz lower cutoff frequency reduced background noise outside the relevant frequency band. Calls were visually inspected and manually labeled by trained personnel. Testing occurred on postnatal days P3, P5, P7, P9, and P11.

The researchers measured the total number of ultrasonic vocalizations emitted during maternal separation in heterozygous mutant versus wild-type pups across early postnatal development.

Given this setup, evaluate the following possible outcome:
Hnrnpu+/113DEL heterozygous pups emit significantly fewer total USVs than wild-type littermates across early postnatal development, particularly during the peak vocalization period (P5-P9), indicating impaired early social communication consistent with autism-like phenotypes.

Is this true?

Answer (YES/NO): NO